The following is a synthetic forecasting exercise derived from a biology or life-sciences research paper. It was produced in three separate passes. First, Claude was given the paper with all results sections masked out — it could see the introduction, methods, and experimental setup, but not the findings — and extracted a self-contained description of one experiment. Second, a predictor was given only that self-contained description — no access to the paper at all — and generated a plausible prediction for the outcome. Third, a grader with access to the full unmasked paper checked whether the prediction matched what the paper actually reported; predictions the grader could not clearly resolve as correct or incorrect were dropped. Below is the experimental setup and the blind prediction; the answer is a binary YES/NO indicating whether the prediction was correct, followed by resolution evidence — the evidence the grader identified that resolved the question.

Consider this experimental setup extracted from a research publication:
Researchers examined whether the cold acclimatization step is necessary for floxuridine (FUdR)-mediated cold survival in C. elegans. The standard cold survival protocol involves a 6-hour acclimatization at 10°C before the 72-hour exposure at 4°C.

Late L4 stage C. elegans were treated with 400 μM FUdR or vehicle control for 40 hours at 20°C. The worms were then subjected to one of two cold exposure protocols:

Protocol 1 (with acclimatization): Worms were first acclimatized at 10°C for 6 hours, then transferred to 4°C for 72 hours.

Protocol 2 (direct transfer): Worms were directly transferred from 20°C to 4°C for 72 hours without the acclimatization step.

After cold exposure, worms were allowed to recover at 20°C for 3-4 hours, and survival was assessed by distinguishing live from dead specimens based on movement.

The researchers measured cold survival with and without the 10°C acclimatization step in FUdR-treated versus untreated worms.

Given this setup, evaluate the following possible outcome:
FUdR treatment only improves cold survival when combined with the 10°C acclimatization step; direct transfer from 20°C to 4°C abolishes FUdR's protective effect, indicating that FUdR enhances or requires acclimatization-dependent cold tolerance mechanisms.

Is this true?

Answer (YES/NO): NO